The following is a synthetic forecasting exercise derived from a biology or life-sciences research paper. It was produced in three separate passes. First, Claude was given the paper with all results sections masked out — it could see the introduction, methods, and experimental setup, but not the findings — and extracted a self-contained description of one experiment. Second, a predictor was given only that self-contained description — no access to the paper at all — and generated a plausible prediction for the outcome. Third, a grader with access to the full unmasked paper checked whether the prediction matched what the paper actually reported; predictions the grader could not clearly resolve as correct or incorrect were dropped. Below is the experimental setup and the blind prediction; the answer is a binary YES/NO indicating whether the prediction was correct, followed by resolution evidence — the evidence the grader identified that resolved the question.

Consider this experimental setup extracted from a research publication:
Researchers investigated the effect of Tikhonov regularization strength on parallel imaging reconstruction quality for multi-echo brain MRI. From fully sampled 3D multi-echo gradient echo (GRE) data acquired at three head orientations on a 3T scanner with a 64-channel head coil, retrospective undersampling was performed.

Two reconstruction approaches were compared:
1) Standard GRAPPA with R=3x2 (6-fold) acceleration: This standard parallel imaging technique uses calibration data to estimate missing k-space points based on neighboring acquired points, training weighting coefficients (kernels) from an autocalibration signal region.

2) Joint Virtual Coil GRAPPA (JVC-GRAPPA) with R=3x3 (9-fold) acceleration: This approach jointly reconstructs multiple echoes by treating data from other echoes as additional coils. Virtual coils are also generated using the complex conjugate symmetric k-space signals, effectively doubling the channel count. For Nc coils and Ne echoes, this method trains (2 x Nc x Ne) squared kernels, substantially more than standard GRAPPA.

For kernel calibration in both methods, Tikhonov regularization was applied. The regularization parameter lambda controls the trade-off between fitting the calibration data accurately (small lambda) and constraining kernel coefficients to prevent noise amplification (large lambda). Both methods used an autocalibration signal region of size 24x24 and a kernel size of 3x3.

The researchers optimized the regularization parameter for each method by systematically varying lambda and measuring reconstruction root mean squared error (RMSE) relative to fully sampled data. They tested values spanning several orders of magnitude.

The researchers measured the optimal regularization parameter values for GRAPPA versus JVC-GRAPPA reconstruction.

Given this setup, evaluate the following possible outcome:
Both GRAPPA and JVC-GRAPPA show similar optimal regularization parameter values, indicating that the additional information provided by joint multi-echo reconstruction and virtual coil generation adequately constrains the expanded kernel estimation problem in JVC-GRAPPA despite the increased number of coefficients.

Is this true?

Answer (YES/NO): NO